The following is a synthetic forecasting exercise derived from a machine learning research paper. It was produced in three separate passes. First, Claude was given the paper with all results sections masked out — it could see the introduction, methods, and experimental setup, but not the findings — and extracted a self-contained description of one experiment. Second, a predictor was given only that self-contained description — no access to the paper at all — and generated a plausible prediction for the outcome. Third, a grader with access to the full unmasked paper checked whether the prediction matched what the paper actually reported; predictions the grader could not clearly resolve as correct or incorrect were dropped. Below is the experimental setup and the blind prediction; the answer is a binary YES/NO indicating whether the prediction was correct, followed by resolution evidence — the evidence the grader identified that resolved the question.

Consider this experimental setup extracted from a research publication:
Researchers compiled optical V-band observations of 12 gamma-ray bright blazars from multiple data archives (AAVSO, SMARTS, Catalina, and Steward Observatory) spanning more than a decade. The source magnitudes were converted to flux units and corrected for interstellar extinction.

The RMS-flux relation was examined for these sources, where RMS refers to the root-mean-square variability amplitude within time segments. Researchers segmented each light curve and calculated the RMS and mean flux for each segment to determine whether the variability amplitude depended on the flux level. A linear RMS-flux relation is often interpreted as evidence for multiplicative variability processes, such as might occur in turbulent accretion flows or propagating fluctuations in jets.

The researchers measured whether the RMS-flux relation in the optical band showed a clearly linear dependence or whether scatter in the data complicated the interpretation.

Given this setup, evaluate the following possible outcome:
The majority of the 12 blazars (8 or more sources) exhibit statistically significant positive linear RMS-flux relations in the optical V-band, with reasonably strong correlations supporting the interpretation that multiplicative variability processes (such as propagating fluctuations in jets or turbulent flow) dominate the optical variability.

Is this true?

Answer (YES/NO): NO